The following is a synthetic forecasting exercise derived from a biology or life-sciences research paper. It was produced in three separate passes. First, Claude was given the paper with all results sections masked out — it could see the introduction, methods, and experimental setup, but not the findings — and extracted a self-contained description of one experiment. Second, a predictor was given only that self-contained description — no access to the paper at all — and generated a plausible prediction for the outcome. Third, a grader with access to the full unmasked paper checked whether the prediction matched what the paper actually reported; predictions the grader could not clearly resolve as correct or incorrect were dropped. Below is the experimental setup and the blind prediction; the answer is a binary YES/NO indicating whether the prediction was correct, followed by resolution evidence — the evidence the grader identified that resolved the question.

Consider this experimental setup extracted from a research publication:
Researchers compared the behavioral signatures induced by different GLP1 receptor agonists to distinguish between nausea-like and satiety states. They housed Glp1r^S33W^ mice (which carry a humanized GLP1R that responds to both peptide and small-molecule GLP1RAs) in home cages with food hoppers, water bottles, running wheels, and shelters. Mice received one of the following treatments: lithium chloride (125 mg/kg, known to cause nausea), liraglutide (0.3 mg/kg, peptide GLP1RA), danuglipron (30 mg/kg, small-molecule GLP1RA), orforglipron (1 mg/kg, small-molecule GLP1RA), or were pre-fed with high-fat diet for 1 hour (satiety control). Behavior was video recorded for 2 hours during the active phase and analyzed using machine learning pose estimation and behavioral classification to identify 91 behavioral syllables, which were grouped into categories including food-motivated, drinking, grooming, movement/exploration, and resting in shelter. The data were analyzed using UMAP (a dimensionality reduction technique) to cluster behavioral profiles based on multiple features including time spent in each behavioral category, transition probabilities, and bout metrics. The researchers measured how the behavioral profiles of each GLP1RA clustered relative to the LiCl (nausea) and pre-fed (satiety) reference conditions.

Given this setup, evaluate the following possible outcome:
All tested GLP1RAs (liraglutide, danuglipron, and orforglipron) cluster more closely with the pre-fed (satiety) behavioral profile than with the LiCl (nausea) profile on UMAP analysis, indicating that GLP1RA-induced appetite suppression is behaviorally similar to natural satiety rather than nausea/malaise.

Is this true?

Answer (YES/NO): NO